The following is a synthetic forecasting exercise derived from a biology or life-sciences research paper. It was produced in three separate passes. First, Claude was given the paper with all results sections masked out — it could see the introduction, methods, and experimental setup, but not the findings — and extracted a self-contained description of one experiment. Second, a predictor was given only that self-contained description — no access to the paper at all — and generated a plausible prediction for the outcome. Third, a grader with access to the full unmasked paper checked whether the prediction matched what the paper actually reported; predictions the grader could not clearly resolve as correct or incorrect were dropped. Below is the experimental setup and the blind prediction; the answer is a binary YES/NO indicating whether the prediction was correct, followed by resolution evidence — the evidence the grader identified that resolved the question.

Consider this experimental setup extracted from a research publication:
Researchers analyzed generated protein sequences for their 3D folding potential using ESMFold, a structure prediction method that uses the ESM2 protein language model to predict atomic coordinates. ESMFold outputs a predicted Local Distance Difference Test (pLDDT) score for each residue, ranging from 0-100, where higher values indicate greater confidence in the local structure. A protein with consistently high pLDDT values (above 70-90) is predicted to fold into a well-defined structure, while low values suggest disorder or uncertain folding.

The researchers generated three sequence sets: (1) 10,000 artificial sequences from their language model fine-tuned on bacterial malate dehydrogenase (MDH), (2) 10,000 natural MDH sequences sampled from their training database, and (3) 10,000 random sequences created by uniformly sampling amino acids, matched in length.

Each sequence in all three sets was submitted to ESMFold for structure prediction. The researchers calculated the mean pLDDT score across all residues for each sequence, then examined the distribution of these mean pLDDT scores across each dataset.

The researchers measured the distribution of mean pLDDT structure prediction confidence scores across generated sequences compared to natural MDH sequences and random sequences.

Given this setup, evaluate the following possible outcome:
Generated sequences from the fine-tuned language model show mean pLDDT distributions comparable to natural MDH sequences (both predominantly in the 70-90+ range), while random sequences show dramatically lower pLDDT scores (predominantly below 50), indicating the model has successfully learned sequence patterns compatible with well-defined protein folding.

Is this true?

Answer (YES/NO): YES